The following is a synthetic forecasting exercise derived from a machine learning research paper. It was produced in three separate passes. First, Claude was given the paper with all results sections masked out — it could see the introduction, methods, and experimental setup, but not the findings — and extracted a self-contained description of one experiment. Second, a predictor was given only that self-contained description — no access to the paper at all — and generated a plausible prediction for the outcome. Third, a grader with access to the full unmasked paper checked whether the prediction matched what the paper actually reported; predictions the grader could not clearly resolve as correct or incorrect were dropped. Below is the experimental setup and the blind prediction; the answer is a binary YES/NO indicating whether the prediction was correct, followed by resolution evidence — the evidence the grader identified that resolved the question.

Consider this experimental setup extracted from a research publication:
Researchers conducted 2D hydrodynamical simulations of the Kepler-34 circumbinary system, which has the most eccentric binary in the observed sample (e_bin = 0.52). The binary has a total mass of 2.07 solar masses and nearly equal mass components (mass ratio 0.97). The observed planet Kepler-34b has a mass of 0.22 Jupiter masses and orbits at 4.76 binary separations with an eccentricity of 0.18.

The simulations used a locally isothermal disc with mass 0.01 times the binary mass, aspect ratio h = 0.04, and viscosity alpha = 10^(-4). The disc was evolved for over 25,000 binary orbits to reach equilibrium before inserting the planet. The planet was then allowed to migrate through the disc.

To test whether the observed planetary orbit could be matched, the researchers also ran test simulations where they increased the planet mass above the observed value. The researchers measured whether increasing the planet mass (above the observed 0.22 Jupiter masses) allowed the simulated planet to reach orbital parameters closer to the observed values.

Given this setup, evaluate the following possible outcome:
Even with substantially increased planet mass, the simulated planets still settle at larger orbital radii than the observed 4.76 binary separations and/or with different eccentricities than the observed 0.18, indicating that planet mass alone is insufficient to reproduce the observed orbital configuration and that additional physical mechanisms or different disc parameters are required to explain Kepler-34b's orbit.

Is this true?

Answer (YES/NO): NO